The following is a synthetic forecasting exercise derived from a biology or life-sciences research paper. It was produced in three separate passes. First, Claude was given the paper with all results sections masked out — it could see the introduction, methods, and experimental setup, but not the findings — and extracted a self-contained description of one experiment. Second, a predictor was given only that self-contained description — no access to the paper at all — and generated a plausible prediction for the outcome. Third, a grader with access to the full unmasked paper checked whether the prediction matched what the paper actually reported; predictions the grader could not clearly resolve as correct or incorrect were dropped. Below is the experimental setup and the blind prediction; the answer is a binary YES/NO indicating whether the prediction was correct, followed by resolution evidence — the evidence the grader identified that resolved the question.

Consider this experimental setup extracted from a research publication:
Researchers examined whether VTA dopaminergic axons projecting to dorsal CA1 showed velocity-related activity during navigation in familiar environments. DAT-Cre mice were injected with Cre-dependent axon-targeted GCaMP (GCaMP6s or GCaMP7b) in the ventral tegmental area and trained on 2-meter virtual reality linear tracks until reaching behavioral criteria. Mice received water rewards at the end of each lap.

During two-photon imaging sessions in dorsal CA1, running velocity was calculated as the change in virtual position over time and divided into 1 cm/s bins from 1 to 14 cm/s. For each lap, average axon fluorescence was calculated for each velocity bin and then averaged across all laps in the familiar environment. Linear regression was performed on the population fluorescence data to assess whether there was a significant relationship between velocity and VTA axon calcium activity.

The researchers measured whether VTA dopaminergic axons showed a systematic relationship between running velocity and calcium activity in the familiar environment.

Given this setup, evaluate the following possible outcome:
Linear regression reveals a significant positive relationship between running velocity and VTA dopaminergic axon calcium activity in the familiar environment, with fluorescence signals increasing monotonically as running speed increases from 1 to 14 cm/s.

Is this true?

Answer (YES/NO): YES